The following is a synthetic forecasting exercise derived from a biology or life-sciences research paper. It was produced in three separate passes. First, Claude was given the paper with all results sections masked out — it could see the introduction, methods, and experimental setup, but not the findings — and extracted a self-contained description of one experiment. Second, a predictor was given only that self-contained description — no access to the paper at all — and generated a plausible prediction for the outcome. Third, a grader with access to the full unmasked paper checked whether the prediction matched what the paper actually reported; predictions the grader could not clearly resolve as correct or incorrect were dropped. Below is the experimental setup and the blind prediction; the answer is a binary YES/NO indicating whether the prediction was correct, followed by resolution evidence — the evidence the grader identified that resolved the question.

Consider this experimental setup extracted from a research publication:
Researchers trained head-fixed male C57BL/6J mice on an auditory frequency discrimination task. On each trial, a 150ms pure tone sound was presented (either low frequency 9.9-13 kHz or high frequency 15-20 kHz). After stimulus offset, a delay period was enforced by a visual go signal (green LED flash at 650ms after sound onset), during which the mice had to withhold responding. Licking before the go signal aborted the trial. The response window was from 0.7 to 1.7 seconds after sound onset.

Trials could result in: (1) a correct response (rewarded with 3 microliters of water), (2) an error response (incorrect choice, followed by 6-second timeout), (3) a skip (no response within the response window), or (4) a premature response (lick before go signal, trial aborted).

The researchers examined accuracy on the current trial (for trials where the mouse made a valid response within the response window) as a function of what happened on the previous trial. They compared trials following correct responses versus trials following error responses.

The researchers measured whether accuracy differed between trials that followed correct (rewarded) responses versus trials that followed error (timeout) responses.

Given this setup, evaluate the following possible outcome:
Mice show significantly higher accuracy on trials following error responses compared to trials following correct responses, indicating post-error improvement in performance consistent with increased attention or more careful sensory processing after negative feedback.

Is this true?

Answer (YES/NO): YES